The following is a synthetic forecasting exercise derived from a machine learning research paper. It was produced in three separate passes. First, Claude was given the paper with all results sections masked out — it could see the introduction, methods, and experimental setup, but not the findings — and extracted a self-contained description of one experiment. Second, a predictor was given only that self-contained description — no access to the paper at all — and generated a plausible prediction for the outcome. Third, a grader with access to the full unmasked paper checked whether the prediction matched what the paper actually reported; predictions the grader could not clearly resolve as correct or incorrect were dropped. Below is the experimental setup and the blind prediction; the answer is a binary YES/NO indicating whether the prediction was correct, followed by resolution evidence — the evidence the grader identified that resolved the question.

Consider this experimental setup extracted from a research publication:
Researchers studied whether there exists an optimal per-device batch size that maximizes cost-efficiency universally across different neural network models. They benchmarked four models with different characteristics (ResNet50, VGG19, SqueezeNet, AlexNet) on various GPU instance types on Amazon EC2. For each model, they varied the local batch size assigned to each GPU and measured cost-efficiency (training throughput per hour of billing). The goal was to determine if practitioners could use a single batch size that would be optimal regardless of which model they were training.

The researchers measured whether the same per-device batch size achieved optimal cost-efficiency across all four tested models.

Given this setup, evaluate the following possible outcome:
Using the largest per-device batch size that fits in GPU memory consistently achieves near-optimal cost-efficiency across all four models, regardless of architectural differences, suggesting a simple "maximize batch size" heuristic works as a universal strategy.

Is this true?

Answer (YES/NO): NO